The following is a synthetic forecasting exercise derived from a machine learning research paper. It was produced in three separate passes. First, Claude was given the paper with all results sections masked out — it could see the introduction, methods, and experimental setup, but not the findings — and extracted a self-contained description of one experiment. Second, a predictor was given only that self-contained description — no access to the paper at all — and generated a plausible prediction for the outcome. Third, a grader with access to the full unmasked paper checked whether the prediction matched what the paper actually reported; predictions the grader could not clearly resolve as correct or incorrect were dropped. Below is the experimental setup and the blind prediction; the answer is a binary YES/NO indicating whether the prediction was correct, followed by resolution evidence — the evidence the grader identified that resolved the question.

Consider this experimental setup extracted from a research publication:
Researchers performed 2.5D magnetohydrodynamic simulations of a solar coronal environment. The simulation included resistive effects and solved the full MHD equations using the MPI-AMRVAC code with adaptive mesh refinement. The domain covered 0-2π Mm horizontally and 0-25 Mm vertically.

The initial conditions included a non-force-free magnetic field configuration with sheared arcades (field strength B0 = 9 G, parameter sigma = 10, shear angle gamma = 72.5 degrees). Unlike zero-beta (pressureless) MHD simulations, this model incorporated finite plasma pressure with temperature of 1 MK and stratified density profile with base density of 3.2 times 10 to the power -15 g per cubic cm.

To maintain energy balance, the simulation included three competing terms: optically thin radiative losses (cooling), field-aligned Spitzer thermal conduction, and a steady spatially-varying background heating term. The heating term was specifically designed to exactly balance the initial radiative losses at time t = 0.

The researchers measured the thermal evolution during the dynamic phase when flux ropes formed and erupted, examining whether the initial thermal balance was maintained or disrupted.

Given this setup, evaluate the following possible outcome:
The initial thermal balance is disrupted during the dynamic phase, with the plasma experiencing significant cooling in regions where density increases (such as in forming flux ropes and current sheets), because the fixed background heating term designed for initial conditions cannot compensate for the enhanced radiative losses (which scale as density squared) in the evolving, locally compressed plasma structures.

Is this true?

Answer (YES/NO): NO